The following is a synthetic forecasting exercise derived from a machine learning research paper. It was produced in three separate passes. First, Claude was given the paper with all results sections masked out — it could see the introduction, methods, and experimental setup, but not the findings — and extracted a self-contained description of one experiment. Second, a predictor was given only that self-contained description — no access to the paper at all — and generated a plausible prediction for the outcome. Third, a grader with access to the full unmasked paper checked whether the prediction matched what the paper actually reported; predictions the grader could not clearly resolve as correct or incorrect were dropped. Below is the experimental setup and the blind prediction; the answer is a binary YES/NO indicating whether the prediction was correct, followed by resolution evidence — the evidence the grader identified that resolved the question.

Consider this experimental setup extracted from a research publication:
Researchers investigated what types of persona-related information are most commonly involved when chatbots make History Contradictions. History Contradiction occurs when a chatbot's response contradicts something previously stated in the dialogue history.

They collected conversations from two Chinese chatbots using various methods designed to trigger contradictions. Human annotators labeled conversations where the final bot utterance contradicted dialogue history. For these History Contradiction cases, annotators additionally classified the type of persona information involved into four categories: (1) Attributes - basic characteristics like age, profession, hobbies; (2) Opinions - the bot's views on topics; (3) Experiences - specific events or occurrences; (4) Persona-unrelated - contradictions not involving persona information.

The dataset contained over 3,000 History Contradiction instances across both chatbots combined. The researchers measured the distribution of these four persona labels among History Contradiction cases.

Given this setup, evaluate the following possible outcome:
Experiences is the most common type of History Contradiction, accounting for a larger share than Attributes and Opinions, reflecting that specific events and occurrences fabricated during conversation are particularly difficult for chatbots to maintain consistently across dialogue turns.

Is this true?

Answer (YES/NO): NO